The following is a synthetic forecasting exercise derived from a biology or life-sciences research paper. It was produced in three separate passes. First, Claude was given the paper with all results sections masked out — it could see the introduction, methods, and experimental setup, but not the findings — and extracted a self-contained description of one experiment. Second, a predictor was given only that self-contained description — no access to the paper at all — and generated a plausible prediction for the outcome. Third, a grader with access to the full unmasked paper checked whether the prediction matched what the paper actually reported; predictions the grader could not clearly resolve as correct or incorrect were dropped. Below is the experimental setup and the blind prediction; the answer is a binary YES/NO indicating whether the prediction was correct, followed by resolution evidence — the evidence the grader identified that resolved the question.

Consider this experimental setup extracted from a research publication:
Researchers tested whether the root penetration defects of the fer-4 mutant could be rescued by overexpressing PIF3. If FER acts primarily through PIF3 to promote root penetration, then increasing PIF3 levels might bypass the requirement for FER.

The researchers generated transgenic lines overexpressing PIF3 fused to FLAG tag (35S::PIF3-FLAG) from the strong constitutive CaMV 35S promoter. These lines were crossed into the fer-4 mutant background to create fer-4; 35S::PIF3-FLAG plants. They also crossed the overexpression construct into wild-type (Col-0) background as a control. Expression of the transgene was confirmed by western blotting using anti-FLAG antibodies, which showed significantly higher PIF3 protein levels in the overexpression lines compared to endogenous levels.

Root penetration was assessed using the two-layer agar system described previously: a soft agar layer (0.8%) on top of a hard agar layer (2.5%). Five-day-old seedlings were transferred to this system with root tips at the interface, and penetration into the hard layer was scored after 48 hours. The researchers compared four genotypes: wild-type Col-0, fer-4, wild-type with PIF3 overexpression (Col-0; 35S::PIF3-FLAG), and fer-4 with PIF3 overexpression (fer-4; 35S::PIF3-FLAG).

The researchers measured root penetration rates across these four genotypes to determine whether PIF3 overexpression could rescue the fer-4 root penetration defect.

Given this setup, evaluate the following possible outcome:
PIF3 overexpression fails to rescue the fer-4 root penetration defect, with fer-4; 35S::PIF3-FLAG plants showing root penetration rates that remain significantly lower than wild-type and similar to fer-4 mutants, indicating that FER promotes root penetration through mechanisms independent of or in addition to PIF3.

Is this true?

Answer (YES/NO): NO